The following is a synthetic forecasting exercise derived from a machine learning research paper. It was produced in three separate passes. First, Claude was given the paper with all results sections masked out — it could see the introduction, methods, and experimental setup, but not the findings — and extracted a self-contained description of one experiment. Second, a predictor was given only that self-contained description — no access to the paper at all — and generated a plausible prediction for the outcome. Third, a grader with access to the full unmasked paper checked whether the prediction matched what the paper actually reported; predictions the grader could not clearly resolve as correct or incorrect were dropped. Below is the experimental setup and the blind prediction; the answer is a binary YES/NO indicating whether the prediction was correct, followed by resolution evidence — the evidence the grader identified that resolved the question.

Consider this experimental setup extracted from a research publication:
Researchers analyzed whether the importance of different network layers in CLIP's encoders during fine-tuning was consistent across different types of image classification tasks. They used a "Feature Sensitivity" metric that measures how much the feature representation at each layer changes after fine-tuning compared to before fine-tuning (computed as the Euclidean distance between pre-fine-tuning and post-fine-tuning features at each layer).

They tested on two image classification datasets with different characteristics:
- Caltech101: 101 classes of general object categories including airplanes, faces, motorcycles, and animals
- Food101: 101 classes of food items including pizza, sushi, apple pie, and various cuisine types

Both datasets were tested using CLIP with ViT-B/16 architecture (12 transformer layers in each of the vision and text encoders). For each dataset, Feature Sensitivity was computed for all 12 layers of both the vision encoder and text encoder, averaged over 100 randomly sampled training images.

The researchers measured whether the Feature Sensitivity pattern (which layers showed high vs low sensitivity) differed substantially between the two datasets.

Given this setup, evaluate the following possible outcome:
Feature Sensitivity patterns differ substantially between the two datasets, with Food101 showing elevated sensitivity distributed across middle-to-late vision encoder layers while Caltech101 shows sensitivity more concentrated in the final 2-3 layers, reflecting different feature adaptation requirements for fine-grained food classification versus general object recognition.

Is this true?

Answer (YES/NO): NO